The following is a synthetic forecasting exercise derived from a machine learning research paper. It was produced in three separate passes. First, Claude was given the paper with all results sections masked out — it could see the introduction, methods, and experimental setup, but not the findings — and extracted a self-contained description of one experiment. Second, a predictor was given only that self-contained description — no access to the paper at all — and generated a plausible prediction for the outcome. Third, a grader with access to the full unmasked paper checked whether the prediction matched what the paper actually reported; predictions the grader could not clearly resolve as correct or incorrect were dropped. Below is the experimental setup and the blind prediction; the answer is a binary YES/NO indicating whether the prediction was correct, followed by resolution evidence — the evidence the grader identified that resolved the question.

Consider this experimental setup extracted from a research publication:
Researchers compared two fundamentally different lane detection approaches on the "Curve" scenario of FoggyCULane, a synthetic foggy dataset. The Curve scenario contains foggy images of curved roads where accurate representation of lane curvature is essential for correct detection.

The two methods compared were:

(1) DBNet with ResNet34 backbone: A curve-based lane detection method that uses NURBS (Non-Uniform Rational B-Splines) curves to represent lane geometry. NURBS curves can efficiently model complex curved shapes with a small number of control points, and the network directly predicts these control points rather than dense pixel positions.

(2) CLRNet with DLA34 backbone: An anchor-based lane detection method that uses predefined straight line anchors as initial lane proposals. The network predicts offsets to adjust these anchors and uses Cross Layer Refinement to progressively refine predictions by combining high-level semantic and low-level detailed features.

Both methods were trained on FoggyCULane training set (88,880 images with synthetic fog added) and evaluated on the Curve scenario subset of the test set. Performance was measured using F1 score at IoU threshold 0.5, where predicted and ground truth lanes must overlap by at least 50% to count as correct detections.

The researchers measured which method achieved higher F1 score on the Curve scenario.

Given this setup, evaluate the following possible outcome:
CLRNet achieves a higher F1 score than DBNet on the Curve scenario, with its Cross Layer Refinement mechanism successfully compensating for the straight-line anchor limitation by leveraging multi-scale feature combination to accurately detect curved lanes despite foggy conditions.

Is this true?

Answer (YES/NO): YES